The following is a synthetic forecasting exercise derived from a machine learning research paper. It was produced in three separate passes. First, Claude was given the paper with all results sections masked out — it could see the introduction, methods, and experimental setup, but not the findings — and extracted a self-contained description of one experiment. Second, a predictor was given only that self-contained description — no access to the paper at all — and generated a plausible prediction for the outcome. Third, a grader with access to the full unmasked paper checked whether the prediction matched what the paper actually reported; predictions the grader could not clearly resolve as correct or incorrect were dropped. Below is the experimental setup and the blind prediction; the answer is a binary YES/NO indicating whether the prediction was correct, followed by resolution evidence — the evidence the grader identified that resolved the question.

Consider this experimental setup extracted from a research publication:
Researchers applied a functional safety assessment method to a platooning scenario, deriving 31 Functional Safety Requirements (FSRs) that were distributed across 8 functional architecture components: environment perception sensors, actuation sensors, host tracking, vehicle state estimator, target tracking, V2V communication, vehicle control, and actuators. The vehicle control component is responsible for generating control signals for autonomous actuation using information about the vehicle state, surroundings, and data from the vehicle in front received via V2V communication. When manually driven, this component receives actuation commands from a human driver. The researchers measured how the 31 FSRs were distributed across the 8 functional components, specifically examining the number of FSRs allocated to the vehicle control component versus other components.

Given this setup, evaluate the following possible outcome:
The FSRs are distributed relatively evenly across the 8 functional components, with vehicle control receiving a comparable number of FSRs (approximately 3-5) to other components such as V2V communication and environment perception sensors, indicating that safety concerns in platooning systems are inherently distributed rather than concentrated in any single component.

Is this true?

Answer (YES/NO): NO